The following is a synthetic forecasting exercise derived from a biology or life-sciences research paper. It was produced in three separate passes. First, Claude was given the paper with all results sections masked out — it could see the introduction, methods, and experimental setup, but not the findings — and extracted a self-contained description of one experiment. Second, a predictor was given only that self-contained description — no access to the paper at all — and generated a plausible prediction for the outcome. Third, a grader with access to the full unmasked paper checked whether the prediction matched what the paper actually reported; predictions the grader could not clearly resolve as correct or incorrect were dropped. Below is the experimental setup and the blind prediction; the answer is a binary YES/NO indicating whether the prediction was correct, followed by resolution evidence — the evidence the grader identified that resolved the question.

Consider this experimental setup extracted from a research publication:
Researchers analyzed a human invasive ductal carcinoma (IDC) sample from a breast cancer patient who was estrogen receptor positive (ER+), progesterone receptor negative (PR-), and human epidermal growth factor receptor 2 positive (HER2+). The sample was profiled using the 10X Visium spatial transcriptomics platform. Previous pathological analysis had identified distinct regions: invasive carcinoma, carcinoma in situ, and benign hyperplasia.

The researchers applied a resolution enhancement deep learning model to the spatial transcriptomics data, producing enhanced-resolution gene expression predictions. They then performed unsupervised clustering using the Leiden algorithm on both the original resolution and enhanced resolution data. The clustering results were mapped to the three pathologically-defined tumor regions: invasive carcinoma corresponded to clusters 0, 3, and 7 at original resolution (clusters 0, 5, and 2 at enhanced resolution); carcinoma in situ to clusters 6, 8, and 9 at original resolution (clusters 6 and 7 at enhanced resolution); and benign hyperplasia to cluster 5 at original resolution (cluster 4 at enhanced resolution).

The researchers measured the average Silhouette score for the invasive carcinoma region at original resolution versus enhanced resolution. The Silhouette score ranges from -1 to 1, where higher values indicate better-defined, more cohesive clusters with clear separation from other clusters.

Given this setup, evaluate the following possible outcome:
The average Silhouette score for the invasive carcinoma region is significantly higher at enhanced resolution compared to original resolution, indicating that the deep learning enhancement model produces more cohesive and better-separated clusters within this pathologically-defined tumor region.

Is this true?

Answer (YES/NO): YES